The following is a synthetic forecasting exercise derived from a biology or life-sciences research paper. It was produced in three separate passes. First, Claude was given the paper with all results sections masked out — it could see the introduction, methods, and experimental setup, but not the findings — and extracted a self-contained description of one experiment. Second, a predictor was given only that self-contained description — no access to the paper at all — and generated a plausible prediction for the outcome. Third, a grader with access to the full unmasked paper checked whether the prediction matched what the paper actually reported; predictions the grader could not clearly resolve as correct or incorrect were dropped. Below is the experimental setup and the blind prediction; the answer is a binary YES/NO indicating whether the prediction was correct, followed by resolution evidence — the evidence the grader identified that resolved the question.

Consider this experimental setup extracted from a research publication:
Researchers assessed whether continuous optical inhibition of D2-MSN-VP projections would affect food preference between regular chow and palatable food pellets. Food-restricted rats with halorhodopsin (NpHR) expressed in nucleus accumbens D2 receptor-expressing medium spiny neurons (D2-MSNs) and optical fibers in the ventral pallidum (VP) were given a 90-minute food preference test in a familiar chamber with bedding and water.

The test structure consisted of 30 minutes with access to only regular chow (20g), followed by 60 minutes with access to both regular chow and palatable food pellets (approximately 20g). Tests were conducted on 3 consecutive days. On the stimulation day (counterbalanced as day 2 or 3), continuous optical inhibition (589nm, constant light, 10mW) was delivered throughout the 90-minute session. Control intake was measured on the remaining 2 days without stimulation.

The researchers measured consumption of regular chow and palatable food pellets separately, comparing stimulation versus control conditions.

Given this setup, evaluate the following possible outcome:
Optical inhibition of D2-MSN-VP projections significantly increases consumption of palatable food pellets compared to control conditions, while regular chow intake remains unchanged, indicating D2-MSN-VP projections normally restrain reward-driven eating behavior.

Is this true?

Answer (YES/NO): NO